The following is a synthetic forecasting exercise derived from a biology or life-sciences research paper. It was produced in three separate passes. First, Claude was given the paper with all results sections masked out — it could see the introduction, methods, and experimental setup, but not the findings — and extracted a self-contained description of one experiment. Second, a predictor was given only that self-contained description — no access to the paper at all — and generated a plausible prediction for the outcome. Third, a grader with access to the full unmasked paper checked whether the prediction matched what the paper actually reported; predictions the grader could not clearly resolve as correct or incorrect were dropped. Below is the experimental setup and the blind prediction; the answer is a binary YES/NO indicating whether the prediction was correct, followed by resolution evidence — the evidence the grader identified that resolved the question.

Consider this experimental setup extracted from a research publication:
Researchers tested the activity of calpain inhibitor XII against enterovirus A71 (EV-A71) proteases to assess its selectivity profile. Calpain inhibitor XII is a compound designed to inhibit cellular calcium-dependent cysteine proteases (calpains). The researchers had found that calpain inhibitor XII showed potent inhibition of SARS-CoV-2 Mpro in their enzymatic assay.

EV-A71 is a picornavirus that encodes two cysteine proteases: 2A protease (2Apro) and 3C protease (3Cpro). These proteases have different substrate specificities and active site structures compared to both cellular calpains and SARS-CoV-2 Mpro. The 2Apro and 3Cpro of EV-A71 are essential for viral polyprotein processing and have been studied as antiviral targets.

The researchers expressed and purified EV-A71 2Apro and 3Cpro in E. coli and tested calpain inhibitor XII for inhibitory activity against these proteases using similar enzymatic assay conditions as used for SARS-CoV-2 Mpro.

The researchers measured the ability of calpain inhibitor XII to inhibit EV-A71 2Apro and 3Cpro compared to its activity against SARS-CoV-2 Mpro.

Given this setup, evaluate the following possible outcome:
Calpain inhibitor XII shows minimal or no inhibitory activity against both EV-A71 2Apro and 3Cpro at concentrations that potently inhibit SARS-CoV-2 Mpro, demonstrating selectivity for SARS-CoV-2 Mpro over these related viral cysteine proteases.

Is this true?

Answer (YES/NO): YES